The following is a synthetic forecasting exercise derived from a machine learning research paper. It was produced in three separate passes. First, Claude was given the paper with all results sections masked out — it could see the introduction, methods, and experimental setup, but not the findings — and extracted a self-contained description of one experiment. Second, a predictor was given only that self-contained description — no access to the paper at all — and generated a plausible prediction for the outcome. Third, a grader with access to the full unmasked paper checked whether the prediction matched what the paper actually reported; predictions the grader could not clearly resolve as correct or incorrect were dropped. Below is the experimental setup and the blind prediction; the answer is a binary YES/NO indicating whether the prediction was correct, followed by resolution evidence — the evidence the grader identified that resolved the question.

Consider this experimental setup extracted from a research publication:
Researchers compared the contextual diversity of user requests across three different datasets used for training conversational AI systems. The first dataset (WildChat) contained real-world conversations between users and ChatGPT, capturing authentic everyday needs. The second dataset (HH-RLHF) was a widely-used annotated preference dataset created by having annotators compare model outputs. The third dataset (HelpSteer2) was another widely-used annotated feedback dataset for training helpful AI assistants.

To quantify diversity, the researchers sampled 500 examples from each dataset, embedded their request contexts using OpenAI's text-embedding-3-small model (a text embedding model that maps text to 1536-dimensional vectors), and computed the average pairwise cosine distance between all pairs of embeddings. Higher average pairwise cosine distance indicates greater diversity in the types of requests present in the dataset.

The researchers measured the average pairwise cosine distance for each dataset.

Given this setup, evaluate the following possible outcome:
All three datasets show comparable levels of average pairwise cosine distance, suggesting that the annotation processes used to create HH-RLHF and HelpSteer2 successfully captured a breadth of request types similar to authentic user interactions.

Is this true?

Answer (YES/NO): NO